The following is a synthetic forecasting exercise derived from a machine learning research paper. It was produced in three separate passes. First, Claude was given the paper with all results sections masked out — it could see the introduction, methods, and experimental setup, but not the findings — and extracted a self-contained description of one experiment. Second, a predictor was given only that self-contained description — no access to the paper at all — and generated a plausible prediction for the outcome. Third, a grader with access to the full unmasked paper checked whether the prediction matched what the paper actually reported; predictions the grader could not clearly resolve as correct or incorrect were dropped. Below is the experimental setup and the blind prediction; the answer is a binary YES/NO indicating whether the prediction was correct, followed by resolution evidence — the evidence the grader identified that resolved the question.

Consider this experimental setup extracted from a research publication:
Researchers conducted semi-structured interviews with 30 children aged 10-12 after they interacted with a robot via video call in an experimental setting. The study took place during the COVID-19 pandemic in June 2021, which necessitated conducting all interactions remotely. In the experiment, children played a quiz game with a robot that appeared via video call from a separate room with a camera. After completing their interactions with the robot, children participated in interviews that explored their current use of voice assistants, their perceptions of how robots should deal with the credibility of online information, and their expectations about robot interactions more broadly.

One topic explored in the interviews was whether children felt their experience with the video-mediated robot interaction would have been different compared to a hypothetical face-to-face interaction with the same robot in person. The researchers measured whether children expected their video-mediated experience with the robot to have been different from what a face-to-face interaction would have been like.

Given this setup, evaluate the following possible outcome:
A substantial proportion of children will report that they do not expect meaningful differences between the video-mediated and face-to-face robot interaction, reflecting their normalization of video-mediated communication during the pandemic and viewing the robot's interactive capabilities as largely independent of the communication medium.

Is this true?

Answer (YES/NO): NO